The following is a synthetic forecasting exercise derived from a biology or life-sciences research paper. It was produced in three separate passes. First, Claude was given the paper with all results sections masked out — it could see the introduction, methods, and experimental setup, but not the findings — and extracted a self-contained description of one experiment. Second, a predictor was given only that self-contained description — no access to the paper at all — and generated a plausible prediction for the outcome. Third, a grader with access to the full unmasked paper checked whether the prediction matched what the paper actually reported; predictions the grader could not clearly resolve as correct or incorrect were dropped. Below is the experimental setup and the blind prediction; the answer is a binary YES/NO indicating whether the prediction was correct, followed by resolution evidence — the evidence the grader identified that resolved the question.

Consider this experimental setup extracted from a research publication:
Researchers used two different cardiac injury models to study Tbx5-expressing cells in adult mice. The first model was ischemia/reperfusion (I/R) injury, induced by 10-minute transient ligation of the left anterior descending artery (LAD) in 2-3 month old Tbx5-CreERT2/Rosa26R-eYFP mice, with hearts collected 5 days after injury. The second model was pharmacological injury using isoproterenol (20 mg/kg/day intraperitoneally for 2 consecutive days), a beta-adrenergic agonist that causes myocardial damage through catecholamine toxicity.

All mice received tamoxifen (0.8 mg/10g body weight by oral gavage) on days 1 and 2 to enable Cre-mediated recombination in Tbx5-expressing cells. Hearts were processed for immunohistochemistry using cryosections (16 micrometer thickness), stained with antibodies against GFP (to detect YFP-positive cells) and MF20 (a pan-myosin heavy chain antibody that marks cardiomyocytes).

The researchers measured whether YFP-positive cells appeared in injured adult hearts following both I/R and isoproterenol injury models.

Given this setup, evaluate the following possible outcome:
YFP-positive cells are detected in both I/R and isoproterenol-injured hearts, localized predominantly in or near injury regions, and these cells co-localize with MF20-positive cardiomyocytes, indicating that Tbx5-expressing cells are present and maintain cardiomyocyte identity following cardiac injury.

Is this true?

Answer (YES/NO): YES